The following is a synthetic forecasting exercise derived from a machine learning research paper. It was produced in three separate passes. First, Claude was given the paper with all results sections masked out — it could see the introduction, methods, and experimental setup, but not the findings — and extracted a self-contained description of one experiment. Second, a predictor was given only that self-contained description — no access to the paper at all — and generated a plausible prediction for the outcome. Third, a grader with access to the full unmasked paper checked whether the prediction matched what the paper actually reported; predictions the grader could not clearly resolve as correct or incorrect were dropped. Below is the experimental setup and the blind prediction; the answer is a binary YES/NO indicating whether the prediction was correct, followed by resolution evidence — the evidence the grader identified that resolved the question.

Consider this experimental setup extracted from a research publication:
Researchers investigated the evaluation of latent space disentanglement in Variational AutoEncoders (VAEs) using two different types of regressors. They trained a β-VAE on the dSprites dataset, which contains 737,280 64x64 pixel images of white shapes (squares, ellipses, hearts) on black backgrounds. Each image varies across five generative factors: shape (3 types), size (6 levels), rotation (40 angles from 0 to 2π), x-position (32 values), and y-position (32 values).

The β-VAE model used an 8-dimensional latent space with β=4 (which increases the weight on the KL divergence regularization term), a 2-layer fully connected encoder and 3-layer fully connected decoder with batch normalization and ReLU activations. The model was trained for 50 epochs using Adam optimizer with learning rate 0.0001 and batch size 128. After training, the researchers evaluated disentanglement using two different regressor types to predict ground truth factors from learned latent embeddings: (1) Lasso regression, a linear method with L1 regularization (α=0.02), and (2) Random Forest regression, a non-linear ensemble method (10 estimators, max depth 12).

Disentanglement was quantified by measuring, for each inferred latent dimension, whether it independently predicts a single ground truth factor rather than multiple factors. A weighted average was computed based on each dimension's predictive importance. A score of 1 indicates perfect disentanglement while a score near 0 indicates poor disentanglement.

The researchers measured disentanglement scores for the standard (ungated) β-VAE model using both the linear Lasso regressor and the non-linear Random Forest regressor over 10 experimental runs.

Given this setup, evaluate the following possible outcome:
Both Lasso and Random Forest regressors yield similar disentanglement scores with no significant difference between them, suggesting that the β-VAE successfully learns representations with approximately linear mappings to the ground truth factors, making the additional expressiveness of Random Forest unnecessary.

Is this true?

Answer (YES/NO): NO